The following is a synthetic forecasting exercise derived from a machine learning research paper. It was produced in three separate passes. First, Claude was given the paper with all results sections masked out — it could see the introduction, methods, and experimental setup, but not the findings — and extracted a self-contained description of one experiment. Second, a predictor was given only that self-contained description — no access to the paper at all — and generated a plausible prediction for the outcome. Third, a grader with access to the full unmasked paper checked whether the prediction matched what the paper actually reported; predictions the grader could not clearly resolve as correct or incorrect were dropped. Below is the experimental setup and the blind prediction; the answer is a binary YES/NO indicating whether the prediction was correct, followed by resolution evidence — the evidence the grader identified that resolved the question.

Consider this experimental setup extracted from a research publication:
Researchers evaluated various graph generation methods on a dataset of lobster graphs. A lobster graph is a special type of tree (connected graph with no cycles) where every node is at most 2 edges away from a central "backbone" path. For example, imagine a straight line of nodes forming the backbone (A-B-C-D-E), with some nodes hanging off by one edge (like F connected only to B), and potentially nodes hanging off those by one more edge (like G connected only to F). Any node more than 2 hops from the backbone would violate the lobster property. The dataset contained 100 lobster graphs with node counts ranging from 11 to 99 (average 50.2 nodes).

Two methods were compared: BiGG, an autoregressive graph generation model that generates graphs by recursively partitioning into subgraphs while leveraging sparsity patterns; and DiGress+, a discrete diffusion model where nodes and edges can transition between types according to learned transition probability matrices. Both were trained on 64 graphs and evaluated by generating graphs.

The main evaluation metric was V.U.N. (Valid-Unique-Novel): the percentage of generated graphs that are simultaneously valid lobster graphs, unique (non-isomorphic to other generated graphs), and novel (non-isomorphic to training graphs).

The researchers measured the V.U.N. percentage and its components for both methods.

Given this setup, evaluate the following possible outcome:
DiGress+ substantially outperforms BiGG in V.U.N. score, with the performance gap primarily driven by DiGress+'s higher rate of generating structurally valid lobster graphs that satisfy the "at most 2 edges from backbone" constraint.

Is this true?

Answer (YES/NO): NO